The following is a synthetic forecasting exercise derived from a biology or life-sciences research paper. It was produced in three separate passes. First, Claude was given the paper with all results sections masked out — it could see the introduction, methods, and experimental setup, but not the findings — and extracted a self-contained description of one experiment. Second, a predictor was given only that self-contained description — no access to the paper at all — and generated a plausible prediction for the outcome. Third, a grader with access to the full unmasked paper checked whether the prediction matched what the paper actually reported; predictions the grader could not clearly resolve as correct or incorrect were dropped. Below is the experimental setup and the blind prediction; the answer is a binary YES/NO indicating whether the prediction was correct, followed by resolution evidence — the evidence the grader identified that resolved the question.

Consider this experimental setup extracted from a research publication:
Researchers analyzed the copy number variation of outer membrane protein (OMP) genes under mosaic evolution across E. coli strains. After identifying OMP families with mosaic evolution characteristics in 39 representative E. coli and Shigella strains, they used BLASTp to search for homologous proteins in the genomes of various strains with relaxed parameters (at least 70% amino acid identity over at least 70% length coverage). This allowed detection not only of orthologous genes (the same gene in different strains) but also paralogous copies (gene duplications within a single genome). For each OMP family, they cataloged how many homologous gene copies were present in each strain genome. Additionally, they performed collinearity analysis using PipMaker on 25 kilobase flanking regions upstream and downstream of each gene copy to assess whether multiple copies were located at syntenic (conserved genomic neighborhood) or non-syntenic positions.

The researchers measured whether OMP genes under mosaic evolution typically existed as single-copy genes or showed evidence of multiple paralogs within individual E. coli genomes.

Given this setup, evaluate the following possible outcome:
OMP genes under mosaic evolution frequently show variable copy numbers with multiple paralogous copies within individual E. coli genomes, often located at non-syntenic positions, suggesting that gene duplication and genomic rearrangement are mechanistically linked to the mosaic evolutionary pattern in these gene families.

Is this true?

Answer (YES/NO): NO